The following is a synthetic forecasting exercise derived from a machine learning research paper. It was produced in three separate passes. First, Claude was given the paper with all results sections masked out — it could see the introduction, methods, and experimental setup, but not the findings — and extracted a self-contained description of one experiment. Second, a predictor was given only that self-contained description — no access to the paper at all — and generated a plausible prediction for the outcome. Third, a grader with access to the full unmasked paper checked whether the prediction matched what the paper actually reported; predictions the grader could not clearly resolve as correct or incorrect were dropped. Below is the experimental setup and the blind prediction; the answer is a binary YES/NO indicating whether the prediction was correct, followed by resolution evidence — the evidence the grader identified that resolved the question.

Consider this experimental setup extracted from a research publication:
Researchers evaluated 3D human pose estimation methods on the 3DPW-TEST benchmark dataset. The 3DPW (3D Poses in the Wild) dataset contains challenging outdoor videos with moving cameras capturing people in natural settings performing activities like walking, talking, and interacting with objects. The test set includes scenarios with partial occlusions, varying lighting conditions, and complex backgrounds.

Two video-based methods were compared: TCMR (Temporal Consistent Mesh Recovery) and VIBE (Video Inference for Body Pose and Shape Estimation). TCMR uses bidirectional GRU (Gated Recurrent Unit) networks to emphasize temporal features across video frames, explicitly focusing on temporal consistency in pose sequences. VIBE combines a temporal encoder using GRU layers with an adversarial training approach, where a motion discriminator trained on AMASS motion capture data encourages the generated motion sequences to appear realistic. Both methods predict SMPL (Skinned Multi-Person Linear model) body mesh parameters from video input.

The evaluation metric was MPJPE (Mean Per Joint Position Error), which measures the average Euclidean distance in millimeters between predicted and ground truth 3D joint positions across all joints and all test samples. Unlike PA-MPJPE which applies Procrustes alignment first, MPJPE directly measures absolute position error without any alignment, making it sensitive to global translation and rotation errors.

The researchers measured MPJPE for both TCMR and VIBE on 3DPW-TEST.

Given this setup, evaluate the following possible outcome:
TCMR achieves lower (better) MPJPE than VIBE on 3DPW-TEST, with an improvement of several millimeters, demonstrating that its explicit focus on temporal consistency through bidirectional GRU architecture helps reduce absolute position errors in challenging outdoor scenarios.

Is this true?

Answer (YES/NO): NO